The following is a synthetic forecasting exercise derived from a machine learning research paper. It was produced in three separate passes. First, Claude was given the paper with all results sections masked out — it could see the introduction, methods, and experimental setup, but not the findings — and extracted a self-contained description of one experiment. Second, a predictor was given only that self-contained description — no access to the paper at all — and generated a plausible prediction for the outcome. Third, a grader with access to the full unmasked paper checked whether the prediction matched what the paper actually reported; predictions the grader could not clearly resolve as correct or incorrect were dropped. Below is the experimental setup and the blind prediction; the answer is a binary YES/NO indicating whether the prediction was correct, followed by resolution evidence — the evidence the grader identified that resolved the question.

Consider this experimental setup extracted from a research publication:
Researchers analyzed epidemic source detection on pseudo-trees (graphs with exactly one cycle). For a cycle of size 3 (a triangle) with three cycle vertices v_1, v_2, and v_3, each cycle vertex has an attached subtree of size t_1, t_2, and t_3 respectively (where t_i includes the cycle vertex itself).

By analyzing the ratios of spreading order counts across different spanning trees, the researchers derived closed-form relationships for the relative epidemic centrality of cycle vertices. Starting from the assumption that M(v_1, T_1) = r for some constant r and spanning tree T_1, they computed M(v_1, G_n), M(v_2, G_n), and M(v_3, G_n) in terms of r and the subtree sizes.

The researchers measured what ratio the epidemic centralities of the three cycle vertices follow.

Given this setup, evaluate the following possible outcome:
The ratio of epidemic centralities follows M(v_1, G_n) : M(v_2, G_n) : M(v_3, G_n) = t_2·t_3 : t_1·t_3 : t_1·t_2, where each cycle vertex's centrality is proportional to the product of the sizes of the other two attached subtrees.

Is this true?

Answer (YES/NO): NO